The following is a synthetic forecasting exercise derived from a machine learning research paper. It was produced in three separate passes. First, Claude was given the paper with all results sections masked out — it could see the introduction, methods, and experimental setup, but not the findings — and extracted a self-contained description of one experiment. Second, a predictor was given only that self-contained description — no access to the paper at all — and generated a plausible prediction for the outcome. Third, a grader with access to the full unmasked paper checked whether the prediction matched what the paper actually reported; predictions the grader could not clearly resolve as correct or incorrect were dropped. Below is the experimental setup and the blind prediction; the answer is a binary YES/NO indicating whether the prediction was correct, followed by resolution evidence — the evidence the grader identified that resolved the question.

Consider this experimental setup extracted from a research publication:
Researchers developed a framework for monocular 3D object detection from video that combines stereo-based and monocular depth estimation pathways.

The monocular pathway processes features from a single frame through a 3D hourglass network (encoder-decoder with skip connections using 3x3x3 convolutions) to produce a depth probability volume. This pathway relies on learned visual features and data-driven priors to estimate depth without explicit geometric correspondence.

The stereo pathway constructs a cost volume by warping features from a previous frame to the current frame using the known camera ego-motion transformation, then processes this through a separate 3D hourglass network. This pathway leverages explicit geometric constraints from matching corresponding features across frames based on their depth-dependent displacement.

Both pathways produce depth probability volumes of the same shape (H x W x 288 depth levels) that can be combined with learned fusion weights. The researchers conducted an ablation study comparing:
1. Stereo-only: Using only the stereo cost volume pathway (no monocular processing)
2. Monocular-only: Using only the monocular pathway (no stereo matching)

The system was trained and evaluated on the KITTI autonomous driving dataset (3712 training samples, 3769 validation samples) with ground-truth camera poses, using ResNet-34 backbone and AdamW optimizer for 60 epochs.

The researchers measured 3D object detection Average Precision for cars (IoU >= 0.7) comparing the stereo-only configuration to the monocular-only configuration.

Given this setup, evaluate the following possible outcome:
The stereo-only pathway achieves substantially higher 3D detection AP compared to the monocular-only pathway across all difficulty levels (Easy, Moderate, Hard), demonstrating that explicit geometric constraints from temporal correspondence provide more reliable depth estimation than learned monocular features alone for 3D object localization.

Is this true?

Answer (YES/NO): NO